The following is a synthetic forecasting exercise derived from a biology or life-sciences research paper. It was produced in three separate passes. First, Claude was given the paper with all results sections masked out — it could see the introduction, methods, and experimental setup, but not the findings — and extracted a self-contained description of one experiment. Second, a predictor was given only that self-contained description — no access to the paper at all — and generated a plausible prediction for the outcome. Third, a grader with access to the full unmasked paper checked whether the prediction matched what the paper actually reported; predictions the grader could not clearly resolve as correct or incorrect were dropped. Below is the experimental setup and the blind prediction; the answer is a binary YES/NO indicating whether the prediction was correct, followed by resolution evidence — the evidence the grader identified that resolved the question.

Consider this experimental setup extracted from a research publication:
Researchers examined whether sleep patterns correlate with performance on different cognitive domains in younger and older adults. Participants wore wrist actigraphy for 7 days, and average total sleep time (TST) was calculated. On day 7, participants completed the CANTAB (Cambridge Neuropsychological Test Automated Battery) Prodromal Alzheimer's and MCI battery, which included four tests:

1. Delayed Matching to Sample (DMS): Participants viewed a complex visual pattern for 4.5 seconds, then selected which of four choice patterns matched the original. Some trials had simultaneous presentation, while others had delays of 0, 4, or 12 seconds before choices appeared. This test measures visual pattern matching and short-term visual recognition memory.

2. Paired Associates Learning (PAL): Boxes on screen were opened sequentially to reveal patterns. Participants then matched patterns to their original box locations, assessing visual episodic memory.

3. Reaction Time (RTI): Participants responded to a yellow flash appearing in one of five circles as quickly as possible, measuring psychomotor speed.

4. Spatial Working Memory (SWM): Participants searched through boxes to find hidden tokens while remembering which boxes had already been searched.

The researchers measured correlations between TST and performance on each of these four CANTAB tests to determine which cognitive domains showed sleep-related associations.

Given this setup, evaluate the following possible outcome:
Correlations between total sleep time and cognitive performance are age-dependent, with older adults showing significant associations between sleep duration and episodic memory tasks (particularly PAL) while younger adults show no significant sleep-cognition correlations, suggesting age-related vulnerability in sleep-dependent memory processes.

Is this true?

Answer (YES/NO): NO